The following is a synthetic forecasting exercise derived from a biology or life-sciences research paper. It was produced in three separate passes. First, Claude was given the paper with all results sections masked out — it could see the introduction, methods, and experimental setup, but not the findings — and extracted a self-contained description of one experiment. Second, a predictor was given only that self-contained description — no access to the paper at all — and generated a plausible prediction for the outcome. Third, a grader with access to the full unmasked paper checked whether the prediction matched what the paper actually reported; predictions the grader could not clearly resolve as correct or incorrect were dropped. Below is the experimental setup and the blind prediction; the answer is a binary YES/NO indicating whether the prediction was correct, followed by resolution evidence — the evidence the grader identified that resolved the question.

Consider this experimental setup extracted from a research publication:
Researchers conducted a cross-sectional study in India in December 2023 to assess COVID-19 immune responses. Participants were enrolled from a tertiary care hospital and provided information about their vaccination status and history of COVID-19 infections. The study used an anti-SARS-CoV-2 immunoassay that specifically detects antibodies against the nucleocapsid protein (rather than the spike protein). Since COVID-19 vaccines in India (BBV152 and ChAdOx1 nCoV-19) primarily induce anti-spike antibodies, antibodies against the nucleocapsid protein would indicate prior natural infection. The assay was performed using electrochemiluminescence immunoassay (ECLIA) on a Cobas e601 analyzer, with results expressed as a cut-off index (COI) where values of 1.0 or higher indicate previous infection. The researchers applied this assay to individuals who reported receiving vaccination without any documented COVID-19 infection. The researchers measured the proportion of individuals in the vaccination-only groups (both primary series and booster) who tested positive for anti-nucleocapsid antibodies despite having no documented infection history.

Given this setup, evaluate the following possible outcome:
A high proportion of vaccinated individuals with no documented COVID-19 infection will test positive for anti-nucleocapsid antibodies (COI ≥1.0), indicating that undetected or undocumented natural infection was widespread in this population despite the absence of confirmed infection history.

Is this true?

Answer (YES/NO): NO